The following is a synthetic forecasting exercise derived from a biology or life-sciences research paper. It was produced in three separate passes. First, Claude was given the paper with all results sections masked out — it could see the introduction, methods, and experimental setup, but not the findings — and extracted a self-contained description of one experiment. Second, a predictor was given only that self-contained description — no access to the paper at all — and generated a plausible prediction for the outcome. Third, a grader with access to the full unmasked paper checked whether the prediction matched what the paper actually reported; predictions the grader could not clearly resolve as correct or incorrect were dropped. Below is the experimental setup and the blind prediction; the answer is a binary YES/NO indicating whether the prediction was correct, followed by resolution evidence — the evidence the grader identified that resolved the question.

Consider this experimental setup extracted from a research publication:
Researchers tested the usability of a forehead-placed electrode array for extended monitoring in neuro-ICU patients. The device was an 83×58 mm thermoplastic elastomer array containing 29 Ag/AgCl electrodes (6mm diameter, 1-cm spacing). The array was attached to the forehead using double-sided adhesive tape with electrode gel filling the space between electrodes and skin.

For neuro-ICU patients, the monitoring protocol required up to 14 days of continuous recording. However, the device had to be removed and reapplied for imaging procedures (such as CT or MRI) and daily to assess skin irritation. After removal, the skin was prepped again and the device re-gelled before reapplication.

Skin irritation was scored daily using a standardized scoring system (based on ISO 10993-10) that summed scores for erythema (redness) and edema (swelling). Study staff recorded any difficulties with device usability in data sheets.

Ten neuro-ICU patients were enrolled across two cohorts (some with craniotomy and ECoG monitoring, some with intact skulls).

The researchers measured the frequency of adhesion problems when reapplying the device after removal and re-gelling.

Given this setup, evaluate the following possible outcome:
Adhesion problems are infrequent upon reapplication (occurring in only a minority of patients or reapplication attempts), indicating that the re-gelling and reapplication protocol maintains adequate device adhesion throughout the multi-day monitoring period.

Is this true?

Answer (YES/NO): NO